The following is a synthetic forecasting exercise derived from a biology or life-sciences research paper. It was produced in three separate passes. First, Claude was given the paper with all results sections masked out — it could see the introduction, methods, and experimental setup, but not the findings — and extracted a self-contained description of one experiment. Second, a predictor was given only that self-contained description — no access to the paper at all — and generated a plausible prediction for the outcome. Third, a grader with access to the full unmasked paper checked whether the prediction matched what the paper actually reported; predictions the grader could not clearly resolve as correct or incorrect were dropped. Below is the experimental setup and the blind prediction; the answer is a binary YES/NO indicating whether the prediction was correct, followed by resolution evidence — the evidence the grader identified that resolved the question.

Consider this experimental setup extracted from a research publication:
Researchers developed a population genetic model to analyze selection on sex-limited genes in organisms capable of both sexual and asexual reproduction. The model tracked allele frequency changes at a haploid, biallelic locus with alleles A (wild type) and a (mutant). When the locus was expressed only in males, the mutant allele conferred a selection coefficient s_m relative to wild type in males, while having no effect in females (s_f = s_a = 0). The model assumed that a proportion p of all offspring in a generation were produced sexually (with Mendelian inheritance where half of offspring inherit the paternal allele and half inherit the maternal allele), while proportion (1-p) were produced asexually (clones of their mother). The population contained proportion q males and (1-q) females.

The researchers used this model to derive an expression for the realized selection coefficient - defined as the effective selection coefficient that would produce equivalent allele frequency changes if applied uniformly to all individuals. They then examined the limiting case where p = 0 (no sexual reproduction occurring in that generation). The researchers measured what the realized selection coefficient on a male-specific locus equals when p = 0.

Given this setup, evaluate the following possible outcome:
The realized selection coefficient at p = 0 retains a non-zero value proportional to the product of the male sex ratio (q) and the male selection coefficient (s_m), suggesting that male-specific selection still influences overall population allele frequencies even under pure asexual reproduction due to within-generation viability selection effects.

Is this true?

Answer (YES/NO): NO